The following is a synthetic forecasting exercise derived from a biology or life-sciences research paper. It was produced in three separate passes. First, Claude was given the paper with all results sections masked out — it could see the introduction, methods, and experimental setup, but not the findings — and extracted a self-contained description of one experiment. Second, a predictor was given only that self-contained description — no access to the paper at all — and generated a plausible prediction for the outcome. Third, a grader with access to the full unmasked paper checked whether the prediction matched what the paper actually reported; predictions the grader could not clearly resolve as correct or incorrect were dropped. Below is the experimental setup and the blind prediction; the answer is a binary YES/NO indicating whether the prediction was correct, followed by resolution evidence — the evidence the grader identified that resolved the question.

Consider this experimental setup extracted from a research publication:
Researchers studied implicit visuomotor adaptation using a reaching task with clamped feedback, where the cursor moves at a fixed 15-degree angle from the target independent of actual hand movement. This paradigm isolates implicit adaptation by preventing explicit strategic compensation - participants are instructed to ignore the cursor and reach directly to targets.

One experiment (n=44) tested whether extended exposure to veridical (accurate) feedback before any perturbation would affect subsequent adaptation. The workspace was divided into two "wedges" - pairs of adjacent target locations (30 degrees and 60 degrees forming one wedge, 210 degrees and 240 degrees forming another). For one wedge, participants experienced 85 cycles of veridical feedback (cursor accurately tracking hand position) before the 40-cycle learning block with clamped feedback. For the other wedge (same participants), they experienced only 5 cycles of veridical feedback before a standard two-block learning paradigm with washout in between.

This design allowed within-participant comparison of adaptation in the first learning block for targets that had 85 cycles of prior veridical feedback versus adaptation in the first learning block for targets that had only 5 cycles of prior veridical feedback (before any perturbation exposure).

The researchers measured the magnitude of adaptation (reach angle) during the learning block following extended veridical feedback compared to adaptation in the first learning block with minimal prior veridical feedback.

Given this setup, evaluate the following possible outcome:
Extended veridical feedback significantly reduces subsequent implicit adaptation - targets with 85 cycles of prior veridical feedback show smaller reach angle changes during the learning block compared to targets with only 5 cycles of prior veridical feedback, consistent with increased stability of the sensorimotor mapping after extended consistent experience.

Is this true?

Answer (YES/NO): YES